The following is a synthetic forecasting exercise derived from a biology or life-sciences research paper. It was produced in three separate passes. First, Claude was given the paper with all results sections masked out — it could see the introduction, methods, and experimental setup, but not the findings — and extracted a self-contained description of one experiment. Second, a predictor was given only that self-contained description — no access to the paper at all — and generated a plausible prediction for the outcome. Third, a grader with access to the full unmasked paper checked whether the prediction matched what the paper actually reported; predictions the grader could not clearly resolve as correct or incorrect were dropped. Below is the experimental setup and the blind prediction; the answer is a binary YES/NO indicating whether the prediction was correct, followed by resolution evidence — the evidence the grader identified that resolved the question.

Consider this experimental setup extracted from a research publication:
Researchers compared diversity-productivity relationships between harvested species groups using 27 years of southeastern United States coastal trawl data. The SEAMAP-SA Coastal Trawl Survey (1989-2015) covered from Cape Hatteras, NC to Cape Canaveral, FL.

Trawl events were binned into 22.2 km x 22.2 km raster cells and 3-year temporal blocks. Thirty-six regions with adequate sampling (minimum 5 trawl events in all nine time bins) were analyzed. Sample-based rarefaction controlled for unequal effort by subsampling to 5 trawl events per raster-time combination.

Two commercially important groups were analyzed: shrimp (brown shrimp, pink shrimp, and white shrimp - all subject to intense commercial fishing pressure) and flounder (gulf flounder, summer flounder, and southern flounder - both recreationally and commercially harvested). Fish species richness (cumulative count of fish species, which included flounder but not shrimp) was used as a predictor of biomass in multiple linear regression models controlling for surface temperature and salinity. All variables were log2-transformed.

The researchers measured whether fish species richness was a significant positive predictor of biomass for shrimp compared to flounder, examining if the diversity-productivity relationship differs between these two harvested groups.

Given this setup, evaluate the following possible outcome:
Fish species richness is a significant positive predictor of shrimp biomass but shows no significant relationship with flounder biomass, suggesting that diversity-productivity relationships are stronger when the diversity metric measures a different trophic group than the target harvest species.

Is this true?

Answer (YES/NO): NO